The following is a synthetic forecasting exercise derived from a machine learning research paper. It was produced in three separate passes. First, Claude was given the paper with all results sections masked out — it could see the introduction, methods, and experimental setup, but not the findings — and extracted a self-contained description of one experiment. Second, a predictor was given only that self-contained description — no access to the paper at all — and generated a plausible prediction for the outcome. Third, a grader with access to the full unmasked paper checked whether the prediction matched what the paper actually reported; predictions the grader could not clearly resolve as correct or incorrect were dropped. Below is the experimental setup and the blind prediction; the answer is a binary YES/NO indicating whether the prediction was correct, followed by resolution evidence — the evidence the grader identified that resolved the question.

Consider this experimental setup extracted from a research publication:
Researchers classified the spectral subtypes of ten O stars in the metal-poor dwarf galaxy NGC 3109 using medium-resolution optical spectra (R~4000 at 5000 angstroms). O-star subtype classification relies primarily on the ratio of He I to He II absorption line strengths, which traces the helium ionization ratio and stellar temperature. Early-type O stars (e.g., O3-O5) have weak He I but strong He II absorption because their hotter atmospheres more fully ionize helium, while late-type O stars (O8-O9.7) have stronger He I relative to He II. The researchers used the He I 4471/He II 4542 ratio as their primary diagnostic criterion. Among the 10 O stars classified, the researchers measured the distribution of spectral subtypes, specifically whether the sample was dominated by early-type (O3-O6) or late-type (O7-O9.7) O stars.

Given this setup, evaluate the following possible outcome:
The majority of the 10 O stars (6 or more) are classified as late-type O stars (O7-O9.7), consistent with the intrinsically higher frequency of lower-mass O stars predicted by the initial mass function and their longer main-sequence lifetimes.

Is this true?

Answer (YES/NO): YES